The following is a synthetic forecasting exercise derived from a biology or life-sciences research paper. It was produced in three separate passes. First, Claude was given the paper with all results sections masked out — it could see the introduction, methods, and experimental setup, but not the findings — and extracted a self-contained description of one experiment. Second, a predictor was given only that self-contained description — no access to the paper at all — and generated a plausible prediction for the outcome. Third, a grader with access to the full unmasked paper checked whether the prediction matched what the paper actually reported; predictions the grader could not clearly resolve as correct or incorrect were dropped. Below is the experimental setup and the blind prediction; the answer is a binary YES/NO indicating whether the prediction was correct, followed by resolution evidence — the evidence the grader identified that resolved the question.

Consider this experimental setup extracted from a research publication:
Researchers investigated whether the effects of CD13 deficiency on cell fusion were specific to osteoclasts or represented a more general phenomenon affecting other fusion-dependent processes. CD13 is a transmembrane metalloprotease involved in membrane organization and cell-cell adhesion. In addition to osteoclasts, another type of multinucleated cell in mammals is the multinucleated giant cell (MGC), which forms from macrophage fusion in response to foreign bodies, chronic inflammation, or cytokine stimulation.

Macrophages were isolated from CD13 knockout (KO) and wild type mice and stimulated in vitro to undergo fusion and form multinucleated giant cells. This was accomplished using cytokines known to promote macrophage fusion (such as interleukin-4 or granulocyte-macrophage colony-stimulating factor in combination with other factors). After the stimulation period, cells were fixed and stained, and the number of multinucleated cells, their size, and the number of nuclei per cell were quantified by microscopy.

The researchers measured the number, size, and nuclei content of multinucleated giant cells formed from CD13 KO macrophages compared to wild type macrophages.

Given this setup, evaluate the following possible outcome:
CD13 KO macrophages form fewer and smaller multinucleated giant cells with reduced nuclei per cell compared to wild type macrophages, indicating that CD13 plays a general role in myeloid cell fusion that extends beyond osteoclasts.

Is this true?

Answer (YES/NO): NO